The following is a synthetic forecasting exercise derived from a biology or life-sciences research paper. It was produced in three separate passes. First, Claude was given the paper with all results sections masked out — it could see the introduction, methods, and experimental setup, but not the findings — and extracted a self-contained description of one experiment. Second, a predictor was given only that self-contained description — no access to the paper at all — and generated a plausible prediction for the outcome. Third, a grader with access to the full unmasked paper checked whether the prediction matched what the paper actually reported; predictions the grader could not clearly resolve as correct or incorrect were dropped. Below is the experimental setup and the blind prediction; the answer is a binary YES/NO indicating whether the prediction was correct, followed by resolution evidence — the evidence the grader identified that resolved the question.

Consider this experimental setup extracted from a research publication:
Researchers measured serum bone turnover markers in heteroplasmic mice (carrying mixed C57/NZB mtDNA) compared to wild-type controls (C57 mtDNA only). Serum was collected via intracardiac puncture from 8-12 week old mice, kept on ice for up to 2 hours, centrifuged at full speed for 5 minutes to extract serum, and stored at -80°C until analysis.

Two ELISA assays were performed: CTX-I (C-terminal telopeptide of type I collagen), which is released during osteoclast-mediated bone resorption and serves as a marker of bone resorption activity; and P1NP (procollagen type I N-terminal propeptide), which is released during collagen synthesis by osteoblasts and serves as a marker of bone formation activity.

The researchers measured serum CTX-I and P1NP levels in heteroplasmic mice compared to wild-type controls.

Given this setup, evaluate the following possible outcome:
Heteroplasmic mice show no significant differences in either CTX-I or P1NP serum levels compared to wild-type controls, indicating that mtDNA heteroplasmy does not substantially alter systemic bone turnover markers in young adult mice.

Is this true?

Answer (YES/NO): NO